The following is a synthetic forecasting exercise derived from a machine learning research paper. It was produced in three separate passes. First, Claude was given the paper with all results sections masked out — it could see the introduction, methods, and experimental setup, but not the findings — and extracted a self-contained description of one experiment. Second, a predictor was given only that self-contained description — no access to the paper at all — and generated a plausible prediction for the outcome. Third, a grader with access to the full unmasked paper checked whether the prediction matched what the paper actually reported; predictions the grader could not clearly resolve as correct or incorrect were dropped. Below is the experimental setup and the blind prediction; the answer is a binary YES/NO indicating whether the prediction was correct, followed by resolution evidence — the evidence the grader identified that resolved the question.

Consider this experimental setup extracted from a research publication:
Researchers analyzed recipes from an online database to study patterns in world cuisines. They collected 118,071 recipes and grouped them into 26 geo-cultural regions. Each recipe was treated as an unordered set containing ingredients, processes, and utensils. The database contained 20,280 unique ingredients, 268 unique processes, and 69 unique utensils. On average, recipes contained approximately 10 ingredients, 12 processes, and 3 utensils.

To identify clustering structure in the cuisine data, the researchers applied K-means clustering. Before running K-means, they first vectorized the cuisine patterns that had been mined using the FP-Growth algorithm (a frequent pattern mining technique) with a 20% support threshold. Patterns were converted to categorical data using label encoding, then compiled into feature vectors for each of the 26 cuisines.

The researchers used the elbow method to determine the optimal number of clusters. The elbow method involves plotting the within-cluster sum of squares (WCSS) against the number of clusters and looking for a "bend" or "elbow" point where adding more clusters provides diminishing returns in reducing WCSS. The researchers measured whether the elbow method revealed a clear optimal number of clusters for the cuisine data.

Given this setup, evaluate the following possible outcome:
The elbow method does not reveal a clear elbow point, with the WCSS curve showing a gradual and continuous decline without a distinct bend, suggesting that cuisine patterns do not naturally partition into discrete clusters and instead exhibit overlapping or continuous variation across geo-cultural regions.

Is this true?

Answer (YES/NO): YES